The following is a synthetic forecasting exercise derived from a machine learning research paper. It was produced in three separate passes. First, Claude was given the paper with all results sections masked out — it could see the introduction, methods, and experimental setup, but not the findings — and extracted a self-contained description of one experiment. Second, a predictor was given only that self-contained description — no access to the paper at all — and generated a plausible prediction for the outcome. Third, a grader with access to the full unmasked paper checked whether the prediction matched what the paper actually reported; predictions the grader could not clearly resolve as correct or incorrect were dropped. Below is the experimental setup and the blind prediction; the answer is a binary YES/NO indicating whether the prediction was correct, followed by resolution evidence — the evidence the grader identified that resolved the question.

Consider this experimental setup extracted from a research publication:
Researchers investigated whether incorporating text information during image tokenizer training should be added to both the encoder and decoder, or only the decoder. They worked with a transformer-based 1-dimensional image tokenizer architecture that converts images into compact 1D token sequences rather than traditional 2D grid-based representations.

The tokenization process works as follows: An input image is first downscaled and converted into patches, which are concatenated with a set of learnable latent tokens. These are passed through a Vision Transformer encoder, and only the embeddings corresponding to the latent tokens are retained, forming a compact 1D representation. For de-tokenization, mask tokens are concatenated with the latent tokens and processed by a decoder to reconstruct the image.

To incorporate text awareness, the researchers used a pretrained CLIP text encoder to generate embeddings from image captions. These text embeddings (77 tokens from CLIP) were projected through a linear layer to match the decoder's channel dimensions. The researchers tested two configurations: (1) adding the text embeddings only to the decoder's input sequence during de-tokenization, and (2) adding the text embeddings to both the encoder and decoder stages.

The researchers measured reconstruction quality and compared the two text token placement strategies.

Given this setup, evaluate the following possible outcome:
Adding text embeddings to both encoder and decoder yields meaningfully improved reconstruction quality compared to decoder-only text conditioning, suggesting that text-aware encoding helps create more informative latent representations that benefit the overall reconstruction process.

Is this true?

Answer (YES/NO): NO